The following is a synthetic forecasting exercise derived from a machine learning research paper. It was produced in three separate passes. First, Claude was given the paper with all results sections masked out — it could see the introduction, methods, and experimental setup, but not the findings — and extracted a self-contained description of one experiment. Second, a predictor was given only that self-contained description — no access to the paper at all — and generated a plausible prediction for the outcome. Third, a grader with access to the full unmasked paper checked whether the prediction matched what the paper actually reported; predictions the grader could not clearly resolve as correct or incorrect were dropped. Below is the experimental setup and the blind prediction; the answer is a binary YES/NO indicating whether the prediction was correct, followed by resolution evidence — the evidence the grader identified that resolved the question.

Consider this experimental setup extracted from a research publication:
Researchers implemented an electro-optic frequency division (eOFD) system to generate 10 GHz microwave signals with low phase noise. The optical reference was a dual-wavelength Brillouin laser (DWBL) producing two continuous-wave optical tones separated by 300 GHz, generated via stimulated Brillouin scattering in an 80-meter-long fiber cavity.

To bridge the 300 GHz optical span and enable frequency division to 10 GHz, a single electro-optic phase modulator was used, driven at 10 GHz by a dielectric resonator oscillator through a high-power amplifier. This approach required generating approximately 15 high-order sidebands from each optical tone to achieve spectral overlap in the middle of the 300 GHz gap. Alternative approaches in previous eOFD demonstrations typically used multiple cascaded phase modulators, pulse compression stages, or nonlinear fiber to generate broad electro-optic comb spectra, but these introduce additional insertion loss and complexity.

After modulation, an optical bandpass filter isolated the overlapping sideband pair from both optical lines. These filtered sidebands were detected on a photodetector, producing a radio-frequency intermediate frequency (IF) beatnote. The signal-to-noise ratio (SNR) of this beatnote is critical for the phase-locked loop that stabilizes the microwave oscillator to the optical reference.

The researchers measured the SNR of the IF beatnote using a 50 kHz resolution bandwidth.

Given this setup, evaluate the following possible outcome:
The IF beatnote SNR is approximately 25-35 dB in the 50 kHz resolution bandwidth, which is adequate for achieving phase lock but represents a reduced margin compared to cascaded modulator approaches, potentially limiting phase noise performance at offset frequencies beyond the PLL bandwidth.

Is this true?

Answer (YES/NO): NO